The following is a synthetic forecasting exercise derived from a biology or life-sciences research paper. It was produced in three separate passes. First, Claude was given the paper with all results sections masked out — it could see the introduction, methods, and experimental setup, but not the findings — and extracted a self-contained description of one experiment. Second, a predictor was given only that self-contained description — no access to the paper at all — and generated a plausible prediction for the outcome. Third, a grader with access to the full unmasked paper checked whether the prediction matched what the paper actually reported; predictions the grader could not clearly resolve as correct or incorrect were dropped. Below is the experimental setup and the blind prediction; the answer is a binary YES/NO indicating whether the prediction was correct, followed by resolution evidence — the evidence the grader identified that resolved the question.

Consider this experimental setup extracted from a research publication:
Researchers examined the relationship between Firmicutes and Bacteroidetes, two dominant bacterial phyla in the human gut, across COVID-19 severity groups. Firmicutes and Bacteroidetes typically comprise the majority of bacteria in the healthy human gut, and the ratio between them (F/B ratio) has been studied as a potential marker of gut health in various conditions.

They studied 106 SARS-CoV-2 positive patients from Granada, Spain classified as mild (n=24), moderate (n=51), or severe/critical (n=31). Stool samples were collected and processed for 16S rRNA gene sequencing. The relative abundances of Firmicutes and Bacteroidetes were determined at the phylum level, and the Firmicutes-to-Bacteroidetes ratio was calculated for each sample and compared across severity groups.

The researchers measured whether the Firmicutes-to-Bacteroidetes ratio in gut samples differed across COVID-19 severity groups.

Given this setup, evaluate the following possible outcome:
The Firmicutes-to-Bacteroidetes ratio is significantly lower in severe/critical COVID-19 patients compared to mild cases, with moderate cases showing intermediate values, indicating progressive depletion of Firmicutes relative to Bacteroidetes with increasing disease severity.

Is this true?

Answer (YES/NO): NO